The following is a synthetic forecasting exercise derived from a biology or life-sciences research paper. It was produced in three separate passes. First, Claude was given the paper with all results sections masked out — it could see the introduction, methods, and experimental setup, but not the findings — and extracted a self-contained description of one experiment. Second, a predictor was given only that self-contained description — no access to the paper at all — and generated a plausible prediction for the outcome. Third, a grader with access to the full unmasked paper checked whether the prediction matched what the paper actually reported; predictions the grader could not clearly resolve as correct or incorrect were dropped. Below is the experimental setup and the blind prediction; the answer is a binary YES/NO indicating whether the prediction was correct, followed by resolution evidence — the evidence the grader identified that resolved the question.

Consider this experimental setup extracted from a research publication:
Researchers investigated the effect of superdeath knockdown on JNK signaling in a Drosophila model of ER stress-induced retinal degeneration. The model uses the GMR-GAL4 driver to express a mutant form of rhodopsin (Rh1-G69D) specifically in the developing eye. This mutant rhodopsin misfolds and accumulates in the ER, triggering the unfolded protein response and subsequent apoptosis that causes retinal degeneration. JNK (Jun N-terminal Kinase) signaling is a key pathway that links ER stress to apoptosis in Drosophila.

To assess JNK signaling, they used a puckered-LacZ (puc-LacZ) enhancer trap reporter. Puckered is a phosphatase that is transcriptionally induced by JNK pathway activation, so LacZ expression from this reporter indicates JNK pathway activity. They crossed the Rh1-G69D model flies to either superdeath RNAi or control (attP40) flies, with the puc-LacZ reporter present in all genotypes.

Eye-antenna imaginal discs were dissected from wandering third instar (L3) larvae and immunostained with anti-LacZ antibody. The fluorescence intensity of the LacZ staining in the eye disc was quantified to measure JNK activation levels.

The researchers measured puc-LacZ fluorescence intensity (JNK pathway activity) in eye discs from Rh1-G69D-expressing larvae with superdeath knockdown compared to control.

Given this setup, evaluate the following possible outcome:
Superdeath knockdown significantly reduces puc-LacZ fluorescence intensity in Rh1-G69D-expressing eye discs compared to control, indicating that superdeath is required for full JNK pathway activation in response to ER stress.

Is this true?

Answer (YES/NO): YES